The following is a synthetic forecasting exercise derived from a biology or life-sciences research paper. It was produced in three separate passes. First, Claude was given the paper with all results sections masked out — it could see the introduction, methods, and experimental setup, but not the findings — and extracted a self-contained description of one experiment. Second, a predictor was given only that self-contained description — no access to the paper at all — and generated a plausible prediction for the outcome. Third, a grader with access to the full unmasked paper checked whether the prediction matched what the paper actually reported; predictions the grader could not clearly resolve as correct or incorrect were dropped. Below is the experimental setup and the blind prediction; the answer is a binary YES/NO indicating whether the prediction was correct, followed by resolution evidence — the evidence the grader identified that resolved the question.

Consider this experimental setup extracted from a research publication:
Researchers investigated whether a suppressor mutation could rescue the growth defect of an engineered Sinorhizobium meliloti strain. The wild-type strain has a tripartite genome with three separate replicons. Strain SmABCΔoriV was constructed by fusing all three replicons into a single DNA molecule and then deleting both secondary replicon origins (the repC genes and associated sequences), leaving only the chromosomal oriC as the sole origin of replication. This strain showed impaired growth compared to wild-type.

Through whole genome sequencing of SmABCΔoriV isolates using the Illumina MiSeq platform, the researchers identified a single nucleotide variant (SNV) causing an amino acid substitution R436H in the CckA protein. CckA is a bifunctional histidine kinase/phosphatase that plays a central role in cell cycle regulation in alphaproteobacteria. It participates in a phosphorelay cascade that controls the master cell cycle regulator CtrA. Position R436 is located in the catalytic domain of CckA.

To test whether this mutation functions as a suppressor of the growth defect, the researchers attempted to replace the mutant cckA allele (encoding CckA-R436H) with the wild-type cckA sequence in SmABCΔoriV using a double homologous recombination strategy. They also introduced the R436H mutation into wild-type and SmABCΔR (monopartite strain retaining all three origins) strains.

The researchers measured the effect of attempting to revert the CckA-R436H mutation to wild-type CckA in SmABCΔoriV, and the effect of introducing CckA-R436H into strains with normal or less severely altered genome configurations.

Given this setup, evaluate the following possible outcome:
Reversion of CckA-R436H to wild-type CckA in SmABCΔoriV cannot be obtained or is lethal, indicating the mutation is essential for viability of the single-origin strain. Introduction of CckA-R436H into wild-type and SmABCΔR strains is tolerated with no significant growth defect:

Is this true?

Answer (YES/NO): NO